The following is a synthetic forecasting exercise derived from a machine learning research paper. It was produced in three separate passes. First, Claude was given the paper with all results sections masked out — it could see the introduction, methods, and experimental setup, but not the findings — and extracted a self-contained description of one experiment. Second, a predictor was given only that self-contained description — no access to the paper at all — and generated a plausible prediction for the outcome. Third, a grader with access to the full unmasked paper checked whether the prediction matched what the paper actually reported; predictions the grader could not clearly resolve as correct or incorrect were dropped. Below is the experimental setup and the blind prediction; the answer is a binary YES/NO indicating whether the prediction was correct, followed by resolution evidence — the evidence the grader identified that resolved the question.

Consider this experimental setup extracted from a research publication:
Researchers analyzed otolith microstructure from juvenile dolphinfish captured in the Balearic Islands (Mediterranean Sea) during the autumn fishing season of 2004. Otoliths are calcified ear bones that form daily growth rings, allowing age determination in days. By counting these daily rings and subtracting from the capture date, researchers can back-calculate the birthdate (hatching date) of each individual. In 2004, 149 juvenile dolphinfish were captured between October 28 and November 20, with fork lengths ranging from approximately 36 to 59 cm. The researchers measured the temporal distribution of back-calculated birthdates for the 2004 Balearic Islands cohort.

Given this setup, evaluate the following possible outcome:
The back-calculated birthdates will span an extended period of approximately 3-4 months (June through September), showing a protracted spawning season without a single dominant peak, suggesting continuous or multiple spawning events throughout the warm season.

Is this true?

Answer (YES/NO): NO